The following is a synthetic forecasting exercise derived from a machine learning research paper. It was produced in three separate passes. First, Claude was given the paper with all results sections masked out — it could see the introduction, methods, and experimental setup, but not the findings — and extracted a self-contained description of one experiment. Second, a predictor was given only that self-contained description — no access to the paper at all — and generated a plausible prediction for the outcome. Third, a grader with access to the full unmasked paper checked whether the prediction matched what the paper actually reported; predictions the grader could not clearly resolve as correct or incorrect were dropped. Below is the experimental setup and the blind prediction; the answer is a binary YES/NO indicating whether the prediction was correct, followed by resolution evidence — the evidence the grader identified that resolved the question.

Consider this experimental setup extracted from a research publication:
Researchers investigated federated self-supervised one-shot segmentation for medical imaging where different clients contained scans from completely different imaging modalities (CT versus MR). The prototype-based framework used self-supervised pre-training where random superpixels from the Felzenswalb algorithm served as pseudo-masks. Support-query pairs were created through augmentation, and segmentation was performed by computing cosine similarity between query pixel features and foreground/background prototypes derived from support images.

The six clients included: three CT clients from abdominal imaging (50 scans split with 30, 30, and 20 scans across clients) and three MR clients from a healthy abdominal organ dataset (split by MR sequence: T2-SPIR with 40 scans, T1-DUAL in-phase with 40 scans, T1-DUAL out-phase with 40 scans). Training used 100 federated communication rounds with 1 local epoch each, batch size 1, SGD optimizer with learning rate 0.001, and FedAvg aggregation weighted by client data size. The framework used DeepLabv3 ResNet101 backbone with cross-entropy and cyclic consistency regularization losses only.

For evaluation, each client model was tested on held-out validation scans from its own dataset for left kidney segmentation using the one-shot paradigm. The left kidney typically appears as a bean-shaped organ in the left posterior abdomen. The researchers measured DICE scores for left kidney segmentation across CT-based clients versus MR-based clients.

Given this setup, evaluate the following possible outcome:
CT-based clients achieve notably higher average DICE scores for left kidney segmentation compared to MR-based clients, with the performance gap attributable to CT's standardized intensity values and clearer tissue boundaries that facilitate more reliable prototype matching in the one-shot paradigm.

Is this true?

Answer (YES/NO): YES